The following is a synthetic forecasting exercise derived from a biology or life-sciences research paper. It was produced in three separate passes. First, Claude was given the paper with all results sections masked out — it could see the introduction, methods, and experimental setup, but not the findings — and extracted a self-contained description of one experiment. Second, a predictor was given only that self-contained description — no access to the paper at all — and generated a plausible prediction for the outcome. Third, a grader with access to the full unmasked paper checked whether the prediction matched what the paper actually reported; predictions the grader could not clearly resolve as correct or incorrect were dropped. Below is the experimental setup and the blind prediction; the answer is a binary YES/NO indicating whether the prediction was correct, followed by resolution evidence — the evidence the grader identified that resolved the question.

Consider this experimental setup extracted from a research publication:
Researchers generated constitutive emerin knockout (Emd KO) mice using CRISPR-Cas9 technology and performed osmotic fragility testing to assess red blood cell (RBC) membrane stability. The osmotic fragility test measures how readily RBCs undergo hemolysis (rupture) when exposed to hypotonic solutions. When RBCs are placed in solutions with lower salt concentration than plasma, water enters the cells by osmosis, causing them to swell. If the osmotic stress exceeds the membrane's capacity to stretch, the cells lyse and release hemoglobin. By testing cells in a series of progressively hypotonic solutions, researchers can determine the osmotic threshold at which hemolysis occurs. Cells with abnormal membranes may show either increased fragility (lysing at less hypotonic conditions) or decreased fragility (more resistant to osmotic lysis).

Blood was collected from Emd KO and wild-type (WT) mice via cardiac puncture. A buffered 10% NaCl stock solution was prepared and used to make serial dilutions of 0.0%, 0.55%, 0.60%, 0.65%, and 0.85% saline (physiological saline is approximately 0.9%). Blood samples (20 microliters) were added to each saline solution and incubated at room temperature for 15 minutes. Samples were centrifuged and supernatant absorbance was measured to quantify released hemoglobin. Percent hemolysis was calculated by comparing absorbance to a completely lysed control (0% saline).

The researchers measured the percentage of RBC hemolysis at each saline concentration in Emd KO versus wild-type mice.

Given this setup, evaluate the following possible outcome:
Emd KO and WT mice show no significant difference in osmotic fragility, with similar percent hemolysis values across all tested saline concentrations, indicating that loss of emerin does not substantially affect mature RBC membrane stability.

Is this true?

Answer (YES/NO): NO